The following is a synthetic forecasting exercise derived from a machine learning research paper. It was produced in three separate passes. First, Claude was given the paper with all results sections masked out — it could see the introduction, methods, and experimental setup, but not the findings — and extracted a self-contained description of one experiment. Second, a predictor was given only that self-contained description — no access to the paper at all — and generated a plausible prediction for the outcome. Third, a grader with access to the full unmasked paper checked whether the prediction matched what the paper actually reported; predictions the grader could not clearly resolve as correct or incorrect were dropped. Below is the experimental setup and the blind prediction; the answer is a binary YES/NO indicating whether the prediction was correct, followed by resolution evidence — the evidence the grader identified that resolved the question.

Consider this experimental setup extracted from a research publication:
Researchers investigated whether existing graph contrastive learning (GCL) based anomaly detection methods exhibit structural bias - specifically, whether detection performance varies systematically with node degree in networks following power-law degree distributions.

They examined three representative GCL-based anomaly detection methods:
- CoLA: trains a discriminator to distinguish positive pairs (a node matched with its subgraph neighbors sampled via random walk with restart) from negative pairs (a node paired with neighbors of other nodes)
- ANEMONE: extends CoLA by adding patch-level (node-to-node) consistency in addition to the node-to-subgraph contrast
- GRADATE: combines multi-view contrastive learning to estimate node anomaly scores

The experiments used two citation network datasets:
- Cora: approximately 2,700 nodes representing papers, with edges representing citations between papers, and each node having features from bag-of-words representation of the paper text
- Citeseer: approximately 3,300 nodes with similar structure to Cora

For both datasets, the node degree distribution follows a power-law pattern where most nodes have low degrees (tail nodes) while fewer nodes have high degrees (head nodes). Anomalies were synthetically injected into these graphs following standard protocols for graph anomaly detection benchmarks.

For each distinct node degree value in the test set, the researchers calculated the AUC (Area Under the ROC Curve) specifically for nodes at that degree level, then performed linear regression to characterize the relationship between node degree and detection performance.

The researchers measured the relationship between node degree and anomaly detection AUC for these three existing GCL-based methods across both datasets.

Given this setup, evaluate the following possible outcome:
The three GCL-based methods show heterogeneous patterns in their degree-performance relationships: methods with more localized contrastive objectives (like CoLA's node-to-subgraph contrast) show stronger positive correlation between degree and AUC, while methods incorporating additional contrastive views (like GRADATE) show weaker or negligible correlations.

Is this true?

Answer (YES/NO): NO